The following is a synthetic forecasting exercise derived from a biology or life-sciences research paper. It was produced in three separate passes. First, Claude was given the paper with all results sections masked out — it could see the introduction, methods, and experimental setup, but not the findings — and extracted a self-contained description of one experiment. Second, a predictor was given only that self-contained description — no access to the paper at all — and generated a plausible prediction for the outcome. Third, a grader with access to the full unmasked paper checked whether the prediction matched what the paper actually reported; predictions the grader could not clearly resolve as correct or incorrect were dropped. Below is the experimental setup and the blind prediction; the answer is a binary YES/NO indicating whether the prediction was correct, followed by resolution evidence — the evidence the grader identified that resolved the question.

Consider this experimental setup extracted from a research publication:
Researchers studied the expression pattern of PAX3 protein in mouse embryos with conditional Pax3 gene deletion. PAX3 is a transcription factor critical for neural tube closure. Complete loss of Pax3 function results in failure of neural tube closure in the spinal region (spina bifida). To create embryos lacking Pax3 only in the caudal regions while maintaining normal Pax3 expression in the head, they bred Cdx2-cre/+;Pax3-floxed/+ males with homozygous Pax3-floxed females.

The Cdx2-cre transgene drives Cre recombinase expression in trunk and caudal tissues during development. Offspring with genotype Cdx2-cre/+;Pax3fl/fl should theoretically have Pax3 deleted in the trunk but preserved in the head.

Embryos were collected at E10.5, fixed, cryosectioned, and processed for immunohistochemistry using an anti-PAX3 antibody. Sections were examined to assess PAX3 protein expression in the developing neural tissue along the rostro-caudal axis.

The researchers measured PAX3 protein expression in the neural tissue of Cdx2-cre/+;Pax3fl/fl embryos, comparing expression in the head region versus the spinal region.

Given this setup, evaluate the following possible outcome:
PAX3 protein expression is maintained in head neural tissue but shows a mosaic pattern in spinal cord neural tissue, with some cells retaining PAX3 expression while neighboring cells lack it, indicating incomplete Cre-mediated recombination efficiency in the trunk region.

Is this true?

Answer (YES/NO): NO